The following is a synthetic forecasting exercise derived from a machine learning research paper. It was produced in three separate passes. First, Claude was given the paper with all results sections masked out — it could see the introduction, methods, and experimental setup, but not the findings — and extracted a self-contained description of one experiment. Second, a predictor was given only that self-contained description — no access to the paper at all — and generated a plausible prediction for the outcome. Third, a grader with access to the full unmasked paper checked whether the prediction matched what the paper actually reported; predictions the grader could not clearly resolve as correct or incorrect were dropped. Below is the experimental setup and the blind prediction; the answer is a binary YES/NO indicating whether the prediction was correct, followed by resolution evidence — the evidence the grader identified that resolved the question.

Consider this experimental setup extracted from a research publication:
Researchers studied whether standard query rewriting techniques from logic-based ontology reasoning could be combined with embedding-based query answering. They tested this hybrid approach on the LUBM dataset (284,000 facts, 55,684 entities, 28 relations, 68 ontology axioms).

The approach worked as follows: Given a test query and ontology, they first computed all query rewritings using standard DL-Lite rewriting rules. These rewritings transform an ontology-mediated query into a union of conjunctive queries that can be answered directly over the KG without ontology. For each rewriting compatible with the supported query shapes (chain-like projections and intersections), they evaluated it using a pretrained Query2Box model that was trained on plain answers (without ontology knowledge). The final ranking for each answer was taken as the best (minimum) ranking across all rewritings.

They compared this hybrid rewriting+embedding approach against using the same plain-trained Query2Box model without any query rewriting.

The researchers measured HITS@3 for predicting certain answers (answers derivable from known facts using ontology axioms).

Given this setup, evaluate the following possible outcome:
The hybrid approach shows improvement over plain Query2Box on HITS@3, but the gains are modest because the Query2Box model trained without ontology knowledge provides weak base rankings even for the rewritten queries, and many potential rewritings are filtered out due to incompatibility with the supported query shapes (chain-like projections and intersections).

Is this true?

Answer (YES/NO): YES